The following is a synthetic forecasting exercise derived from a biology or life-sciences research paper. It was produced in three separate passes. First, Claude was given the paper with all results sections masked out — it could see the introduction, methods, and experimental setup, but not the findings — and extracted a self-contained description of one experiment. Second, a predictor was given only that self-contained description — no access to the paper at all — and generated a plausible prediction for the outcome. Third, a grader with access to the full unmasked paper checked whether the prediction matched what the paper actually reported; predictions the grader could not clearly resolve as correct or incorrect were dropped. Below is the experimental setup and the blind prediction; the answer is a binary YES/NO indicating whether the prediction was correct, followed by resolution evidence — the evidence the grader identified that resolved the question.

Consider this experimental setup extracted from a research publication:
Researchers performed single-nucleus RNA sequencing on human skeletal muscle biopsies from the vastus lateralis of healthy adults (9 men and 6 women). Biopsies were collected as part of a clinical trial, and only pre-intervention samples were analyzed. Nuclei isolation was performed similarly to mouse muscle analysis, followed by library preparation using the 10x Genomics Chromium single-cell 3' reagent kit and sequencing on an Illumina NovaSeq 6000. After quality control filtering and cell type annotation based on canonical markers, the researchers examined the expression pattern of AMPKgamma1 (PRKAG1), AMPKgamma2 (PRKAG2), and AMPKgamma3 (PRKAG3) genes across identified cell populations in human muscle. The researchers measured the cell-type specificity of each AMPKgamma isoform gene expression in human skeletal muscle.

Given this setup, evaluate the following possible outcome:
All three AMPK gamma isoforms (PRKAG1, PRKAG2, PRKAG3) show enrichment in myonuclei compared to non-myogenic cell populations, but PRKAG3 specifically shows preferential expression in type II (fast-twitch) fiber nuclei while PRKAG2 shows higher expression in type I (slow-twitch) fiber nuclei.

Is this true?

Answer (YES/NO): NO